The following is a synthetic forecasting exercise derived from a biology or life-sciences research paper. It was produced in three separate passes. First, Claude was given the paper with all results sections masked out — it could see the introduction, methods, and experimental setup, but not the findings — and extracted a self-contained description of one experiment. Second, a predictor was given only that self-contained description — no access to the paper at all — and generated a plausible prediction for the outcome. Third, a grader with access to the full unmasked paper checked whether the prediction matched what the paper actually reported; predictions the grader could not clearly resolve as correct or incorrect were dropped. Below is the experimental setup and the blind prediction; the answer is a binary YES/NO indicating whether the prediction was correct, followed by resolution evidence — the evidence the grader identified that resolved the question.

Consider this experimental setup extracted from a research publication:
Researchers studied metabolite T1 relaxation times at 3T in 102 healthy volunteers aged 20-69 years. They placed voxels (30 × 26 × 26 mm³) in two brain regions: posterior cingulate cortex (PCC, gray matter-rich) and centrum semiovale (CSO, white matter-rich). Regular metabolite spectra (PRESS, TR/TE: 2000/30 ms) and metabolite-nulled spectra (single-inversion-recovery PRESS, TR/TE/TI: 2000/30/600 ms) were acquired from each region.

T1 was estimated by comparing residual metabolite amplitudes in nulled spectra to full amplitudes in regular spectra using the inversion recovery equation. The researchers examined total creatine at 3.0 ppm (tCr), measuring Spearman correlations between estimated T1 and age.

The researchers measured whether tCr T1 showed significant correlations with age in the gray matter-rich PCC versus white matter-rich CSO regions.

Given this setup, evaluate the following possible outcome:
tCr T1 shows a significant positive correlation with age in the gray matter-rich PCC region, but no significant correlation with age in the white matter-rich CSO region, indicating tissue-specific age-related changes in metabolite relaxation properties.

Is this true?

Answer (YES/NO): NO